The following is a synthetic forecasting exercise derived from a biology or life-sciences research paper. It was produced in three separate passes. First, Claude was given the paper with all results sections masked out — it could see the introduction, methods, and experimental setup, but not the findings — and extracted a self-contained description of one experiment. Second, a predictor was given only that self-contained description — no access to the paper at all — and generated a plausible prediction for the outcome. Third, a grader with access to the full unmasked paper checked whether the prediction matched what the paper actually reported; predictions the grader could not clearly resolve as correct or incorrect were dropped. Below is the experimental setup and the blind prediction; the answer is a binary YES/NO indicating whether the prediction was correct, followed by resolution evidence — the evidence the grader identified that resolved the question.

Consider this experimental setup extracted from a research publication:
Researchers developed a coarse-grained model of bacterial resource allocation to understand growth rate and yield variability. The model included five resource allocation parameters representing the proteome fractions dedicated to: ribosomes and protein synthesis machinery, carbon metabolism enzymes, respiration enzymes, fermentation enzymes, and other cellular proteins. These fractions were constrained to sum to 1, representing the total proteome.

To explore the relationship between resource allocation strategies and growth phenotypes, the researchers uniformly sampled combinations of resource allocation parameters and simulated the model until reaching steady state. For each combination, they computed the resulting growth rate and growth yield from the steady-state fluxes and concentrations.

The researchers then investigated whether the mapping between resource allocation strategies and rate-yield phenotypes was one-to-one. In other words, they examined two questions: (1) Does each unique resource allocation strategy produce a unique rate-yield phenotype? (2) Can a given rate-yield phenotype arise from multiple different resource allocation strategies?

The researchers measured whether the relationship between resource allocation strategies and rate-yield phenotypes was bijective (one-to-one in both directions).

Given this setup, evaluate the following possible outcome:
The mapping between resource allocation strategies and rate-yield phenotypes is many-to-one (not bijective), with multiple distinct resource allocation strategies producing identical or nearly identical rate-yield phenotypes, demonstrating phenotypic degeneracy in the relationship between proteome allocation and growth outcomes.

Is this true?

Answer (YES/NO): YES